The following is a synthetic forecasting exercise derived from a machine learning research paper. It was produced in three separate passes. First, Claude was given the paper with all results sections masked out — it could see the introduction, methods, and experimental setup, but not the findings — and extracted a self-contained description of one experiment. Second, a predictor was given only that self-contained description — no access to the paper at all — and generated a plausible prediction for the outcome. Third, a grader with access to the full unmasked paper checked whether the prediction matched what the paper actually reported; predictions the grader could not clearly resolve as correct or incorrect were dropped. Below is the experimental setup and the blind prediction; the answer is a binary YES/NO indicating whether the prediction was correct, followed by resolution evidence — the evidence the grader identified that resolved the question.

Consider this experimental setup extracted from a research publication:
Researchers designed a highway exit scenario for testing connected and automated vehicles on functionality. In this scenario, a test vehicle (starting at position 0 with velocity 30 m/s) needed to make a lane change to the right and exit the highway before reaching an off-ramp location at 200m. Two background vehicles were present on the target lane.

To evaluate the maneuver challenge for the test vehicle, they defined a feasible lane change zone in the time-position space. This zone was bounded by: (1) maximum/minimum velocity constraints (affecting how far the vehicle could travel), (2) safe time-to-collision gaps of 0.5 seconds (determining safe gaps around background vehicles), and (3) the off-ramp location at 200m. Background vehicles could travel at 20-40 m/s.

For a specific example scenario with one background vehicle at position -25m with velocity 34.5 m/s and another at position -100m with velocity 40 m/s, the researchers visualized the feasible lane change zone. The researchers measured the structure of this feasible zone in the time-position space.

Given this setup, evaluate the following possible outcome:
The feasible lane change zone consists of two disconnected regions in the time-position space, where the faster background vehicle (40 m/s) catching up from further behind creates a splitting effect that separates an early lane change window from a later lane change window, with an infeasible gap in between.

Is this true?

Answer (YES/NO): NO